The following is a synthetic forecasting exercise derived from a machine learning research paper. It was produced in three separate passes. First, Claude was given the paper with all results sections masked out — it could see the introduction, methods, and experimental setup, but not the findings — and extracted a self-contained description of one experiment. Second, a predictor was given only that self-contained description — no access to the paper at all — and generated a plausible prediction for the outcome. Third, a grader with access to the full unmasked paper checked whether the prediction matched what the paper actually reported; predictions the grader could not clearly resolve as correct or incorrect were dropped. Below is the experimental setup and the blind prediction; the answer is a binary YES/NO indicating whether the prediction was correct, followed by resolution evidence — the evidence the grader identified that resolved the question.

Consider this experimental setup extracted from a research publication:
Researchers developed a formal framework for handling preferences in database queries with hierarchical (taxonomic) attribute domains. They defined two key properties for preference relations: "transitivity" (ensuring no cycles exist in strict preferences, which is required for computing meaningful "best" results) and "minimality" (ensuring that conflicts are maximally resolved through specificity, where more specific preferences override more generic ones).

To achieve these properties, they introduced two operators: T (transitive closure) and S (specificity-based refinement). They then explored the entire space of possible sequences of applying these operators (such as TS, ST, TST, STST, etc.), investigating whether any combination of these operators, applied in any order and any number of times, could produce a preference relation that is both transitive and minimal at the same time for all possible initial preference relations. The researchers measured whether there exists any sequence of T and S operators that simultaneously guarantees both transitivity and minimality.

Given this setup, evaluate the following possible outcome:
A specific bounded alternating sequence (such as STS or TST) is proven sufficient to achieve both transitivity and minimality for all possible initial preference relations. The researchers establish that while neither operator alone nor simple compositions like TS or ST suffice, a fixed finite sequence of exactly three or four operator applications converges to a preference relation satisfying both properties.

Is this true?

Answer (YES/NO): NO